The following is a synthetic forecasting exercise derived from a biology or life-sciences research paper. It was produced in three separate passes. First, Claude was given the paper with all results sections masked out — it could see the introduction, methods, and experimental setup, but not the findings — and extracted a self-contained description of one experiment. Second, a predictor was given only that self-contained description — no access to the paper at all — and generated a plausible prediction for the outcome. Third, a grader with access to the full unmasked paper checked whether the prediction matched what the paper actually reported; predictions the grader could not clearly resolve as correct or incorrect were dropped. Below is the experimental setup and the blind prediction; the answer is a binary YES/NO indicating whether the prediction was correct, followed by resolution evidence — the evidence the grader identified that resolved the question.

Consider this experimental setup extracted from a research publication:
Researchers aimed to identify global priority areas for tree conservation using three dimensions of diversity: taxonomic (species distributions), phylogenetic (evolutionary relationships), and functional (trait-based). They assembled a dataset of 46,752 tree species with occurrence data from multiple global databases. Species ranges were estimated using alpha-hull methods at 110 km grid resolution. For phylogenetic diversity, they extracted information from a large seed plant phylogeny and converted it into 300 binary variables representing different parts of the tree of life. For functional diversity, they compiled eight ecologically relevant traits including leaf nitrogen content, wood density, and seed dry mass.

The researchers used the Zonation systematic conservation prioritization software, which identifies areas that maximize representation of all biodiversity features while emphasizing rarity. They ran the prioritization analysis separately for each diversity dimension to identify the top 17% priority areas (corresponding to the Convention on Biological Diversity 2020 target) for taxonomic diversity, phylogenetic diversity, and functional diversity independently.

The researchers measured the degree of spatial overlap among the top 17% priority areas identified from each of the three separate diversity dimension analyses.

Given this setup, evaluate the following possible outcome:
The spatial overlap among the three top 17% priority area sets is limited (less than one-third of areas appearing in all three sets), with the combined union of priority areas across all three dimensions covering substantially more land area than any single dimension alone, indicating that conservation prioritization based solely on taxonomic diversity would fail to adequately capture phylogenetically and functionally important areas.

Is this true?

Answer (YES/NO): NO